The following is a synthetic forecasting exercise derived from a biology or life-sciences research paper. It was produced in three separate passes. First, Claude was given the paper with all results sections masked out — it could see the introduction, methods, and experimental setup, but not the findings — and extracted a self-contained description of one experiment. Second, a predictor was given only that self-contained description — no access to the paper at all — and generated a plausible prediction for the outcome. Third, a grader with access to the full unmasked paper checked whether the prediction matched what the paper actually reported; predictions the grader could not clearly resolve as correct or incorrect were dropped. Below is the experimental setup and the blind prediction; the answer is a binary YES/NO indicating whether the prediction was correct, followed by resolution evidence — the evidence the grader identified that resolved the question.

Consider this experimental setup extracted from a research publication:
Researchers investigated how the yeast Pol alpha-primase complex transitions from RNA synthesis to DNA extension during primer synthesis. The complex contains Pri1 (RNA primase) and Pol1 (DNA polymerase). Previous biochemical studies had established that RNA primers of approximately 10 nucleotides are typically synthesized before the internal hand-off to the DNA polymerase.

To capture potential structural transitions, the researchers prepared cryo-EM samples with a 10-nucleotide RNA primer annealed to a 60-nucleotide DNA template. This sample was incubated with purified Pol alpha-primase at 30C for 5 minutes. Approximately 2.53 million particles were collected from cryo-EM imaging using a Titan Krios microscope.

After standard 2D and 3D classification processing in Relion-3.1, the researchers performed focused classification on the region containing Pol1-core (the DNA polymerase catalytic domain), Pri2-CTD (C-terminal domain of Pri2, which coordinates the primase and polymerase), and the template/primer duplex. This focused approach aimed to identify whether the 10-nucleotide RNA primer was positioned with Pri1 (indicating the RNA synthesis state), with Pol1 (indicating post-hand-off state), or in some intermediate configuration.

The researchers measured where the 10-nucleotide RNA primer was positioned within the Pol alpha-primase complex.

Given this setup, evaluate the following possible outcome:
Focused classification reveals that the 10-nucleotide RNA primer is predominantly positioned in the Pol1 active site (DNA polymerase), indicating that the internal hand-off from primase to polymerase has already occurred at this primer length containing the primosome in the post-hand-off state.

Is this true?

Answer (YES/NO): YES